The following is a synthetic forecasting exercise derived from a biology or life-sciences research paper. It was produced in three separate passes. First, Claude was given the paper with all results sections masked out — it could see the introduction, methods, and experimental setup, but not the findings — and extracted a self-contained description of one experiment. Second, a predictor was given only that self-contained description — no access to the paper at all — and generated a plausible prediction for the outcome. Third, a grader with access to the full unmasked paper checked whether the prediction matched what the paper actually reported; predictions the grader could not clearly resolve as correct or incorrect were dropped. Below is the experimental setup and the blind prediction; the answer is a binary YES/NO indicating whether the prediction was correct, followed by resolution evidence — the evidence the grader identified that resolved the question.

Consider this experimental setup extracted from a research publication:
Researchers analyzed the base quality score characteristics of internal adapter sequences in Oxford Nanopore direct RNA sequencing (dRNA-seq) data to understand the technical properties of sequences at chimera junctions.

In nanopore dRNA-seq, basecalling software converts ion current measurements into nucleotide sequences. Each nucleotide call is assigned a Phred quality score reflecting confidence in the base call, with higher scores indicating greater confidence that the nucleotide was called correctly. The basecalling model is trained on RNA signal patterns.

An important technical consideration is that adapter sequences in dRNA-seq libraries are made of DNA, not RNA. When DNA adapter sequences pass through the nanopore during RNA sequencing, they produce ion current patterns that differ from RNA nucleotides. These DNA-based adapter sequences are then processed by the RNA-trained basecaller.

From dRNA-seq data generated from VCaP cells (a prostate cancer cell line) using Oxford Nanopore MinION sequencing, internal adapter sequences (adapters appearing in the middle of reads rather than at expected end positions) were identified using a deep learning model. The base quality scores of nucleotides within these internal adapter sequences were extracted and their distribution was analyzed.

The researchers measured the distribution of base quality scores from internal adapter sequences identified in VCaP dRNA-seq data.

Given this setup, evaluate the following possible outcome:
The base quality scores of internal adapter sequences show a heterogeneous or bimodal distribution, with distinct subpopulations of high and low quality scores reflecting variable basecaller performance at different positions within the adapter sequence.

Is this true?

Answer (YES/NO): NO